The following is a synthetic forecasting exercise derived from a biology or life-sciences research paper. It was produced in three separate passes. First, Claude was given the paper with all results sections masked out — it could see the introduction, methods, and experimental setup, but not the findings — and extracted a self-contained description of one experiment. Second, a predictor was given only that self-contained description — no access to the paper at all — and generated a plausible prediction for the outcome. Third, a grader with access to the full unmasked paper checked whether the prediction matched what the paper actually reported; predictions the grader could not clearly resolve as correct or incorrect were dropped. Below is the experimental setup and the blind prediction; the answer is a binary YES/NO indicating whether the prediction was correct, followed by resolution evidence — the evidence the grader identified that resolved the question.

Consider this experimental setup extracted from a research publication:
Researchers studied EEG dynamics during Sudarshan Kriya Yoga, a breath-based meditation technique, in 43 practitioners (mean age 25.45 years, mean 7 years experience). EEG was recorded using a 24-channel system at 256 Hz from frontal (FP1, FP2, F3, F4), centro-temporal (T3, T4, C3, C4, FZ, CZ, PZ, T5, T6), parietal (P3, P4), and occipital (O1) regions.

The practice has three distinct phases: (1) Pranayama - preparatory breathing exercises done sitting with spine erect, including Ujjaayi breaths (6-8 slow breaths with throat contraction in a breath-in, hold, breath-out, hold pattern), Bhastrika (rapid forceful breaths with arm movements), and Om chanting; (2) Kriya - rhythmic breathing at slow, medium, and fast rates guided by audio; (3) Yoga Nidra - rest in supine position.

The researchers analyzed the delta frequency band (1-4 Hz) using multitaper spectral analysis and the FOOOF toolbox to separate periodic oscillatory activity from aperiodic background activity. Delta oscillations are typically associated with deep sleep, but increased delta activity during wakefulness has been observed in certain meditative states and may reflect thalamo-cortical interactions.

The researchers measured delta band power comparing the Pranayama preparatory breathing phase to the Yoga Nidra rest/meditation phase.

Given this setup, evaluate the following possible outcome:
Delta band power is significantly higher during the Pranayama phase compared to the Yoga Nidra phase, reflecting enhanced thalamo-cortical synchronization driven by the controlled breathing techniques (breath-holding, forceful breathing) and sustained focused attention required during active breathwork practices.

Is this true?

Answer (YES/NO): NO